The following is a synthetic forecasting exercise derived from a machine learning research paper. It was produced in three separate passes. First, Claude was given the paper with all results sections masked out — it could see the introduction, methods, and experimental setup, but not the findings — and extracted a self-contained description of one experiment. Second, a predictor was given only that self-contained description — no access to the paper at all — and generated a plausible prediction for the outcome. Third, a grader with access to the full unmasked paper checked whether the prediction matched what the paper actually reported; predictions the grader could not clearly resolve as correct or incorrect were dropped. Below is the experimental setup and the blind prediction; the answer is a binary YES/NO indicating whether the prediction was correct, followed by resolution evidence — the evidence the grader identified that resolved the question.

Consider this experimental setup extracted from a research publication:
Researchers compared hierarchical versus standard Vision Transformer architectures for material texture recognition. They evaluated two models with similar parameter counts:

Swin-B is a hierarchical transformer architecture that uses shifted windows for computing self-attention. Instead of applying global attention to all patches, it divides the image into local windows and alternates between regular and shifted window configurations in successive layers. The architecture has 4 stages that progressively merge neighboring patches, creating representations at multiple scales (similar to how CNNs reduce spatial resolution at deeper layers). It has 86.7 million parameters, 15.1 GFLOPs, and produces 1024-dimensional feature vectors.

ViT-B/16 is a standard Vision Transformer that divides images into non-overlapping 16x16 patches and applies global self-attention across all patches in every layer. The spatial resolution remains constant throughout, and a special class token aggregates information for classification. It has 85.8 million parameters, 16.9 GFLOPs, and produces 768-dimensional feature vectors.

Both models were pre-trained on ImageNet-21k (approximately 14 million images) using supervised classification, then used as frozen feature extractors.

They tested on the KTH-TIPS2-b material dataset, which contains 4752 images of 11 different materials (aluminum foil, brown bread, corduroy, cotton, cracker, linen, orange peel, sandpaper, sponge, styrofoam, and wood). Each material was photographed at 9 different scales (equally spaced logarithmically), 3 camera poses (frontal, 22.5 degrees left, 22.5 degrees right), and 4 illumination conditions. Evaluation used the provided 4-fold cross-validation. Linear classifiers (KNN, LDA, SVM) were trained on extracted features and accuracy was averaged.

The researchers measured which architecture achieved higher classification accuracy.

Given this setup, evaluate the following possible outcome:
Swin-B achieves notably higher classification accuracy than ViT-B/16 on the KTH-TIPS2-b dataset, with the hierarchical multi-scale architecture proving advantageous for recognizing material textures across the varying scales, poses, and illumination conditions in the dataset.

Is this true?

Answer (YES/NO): NO